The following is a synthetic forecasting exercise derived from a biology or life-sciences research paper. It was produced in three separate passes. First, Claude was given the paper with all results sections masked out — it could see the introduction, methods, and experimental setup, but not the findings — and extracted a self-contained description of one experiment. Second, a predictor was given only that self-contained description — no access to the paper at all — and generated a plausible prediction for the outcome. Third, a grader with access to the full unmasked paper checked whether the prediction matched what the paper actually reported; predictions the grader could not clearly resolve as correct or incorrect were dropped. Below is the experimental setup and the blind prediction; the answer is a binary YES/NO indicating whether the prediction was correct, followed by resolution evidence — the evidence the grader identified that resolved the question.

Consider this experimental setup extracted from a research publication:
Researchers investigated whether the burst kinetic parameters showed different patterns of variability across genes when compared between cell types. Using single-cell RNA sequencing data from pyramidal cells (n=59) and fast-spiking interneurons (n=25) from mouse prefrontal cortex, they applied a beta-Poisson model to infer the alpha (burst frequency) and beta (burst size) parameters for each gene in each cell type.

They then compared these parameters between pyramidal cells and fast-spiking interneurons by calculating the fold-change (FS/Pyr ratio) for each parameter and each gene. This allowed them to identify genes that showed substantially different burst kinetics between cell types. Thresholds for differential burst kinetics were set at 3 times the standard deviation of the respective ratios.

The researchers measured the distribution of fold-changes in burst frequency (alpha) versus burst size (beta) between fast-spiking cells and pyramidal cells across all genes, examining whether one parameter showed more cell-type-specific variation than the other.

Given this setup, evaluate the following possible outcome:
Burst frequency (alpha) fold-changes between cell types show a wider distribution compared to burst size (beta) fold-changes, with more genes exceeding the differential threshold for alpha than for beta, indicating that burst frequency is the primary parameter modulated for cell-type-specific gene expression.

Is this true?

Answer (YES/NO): YES